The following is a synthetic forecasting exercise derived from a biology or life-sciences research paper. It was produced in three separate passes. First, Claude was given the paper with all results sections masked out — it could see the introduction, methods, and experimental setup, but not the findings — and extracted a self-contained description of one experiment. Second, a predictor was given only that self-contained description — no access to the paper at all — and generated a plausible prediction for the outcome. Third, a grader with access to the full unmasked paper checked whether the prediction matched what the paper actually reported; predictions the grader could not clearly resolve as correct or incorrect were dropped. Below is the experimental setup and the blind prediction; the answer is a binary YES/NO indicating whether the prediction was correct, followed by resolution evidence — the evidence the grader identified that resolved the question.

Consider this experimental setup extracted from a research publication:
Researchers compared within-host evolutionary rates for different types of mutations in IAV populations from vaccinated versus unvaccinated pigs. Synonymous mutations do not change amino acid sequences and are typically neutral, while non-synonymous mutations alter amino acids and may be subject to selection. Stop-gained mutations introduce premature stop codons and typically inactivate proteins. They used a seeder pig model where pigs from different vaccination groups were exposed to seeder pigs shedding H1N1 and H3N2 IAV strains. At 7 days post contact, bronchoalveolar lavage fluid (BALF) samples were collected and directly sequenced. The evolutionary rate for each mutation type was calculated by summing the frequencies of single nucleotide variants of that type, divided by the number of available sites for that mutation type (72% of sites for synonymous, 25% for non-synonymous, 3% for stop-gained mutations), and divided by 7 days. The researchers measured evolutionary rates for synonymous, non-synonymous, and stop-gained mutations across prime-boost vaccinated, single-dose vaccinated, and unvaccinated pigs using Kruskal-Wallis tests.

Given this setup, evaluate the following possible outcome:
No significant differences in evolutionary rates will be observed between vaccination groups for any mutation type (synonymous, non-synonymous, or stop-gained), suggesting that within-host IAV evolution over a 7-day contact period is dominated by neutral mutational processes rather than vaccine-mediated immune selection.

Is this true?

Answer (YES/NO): NO